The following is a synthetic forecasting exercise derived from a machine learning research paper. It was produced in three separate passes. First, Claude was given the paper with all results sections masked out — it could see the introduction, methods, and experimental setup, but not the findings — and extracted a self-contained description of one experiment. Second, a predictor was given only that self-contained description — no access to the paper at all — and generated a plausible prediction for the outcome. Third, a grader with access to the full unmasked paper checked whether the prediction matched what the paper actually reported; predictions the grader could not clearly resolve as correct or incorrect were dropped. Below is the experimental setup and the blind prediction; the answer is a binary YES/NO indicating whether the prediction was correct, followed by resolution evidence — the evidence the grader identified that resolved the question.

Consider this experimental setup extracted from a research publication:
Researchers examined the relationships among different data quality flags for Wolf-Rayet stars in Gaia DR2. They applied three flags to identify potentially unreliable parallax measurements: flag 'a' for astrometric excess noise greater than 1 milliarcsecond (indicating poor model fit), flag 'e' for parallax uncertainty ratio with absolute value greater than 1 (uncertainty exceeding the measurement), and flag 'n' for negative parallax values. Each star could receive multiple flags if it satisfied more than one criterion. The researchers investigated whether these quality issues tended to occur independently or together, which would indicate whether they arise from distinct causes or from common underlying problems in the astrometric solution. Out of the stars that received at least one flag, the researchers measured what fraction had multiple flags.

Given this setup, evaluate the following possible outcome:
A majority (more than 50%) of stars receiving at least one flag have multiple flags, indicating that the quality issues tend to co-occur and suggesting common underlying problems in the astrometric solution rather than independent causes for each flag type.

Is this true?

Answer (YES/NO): YES